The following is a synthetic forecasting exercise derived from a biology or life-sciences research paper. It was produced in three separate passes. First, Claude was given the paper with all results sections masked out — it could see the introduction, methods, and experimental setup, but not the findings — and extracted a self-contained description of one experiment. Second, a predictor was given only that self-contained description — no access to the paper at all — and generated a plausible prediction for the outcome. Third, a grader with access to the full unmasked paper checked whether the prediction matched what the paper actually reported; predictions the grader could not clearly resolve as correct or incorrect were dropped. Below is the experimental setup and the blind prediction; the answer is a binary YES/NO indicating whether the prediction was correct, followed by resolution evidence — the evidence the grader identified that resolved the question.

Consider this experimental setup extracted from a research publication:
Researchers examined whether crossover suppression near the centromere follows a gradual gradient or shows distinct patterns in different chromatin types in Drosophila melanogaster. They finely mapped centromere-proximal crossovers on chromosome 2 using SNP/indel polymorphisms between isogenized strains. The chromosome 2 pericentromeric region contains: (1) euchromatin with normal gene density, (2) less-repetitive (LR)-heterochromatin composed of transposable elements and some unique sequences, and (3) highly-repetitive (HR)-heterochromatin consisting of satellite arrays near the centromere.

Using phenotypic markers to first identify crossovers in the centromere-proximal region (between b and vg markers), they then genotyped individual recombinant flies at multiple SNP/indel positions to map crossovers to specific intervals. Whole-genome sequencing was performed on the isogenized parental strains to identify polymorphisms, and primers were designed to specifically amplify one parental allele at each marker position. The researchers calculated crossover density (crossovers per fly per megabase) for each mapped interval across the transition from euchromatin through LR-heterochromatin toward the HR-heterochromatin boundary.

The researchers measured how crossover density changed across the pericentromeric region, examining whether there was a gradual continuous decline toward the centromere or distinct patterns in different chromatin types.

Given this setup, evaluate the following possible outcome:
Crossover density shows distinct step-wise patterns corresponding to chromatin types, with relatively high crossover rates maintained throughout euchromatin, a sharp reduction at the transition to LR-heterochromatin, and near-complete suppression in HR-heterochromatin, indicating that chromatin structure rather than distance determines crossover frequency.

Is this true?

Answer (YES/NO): NO